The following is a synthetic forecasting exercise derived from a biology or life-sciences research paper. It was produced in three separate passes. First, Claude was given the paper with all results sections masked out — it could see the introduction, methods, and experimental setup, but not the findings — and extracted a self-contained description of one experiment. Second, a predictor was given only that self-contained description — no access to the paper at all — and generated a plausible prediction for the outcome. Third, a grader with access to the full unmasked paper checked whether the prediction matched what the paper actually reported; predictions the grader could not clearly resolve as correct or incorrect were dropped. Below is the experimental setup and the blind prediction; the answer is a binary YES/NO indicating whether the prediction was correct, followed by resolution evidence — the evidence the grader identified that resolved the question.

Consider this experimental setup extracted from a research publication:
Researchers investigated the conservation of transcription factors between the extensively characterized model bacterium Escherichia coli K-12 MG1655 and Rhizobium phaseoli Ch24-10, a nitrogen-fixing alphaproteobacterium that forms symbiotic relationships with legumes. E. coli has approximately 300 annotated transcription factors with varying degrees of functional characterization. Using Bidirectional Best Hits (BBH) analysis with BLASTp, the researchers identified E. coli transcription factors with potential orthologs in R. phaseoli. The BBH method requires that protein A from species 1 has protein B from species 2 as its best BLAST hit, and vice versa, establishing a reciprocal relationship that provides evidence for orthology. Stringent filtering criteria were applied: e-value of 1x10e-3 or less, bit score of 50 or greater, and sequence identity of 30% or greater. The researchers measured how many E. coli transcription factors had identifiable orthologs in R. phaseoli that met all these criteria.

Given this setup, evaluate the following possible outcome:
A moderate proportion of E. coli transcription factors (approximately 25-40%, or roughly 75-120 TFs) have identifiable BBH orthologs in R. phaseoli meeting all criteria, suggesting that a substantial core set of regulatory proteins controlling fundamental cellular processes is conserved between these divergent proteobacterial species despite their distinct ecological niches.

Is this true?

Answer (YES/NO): YES